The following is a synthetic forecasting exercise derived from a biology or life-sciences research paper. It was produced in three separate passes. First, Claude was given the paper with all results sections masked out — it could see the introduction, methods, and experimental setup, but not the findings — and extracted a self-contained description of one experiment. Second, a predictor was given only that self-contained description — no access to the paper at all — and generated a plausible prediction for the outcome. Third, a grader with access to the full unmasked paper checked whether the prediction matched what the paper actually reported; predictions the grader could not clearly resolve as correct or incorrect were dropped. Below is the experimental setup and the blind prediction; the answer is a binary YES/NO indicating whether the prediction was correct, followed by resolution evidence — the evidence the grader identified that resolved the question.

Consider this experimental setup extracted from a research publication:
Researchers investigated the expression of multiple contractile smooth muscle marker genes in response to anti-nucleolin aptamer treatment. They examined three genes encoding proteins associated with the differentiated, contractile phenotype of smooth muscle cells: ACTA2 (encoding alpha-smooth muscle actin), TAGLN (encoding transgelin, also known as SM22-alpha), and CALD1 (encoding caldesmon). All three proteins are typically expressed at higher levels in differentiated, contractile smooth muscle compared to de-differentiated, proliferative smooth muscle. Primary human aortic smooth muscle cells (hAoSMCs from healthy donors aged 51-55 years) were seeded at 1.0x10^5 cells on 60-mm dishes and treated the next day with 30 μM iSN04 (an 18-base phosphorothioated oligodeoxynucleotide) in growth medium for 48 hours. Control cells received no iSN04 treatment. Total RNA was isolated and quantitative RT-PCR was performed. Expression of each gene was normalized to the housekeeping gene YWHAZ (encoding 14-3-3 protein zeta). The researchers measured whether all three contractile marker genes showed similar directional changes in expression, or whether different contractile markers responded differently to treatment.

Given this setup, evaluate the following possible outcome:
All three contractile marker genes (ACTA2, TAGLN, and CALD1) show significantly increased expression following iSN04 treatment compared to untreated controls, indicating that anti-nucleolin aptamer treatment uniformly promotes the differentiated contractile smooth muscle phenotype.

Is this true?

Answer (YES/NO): YES